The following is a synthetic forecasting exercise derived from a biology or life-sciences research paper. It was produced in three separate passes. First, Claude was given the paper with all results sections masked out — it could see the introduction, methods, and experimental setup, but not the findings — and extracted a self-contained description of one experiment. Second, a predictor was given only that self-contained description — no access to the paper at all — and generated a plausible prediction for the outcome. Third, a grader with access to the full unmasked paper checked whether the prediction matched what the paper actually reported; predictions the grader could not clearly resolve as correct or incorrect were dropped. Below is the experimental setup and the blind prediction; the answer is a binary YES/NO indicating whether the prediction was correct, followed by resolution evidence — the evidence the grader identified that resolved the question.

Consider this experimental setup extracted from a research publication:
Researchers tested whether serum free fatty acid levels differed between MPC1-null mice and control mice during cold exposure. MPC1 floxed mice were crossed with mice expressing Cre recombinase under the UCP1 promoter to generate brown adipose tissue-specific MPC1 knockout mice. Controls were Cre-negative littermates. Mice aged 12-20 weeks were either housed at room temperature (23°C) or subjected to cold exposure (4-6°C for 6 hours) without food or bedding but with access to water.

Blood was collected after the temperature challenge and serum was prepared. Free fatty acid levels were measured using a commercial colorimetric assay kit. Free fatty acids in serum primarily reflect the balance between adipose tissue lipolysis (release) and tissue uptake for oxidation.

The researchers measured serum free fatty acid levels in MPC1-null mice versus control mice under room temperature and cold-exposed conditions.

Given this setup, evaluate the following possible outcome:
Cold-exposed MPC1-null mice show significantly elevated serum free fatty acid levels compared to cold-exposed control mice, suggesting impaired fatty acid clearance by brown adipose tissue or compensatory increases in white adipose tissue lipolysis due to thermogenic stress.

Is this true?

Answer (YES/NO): NO